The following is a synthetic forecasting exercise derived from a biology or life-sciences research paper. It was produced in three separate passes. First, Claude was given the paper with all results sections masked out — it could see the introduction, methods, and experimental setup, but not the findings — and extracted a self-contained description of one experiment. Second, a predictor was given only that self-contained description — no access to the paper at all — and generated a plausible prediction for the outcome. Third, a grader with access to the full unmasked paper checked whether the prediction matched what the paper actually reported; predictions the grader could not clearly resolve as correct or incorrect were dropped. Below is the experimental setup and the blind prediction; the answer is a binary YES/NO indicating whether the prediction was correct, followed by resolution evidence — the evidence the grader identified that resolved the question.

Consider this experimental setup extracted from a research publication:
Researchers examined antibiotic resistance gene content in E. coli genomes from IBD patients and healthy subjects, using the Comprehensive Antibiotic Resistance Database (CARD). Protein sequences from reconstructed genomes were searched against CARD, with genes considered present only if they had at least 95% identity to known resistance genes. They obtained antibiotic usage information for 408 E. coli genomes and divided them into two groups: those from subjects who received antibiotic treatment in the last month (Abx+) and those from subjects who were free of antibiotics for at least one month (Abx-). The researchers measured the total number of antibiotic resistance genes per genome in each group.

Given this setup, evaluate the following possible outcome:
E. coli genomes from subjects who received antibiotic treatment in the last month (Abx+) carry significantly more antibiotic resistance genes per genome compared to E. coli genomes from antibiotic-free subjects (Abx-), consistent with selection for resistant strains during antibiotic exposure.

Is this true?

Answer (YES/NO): YES